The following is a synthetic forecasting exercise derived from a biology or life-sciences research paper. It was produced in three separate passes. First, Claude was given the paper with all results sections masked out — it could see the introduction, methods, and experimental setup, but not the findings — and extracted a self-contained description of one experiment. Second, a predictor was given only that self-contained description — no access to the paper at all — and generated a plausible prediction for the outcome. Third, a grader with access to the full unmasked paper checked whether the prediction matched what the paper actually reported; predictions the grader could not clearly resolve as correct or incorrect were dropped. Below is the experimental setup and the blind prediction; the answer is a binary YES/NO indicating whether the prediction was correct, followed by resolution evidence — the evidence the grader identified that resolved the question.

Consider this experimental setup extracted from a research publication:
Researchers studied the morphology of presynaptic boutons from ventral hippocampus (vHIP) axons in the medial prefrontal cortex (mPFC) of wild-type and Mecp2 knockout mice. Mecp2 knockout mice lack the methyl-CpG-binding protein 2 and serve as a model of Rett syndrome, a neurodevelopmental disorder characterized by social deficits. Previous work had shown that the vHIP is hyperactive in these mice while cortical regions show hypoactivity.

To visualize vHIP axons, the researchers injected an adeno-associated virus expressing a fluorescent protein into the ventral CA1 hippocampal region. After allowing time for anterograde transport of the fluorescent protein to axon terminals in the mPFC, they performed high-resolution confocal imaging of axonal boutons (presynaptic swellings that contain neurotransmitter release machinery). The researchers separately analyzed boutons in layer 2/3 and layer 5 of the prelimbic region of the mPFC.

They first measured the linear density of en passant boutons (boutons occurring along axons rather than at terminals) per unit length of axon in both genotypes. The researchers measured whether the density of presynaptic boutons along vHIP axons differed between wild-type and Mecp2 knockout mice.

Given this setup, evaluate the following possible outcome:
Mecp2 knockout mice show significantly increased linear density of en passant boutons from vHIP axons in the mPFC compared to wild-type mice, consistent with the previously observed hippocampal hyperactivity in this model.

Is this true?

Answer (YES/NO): NO